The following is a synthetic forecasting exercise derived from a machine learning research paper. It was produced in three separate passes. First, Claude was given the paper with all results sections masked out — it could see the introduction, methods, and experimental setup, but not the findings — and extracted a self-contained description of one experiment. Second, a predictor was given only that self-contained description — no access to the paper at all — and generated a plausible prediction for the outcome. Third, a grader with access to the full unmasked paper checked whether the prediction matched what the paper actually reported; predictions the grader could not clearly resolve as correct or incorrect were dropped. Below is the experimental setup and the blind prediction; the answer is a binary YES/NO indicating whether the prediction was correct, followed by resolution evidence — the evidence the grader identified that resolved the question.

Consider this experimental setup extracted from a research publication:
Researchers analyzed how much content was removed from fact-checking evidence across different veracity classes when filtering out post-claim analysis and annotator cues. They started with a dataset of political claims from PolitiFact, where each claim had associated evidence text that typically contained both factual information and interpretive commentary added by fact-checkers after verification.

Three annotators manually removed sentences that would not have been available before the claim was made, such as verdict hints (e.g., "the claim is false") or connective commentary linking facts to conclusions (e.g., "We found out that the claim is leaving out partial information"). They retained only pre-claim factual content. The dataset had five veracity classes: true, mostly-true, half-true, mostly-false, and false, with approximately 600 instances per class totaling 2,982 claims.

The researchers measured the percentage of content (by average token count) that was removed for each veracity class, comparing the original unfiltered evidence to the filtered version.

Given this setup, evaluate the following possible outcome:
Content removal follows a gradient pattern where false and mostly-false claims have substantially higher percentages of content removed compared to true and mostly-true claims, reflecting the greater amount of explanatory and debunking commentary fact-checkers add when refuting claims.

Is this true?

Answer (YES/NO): YES